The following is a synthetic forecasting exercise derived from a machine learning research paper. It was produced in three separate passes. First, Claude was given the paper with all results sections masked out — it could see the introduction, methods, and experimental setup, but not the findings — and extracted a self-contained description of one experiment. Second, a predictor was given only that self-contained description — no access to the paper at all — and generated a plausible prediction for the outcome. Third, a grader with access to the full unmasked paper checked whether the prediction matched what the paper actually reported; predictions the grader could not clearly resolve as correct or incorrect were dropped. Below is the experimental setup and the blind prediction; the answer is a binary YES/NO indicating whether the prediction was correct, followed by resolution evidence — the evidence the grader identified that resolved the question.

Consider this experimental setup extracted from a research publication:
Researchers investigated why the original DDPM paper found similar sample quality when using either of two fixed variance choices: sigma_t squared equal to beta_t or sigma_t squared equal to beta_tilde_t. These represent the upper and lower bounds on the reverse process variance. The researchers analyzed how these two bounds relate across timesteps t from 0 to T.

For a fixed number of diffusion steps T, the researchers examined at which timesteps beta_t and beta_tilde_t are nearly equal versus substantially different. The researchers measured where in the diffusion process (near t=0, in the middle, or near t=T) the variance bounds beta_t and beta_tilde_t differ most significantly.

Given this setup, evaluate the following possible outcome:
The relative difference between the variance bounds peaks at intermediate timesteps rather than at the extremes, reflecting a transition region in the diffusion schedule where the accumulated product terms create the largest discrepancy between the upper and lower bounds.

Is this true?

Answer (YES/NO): NO